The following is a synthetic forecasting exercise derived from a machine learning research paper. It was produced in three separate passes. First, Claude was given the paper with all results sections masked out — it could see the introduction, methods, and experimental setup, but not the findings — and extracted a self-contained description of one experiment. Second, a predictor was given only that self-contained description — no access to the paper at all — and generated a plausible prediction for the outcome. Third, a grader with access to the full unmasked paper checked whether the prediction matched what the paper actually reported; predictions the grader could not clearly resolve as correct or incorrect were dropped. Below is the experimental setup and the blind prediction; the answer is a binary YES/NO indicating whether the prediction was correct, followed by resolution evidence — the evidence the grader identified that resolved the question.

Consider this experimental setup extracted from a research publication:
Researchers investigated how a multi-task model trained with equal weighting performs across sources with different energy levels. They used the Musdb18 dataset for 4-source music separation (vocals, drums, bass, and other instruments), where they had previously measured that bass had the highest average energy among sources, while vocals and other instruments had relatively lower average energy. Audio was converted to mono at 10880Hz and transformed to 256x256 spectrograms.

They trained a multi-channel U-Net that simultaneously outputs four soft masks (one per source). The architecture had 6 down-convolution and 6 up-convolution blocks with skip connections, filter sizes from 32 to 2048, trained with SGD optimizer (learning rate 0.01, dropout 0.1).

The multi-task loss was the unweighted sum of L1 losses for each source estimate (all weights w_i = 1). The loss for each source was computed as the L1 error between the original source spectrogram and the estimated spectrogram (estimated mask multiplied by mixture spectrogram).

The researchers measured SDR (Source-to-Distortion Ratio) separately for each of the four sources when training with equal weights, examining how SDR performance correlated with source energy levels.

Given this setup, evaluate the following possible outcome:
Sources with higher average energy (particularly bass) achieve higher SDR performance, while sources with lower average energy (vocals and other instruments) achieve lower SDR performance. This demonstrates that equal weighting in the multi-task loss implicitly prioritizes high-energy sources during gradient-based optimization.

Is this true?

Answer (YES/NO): NO